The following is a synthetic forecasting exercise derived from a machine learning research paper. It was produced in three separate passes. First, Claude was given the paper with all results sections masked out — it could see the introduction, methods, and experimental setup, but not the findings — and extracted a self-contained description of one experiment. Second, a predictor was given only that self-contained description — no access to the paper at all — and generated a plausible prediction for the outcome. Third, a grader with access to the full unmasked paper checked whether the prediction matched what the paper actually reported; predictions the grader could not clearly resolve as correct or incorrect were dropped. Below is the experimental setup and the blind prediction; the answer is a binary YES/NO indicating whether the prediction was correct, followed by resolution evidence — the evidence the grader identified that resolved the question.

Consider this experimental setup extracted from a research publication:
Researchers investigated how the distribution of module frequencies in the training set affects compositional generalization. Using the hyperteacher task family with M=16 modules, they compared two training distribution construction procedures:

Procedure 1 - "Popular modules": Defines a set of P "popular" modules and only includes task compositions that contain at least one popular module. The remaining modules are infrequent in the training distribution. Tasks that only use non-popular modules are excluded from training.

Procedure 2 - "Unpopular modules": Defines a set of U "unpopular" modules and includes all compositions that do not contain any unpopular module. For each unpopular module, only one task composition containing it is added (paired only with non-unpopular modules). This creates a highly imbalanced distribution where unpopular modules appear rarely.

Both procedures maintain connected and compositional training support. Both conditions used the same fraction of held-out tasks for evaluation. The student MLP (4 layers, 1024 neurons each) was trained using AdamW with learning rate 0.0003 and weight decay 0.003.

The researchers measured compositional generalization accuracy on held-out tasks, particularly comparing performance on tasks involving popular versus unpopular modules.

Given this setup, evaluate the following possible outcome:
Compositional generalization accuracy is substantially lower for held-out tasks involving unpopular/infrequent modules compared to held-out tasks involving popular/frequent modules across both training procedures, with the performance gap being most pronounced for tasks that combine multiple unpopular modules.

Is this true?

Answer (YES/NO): NO